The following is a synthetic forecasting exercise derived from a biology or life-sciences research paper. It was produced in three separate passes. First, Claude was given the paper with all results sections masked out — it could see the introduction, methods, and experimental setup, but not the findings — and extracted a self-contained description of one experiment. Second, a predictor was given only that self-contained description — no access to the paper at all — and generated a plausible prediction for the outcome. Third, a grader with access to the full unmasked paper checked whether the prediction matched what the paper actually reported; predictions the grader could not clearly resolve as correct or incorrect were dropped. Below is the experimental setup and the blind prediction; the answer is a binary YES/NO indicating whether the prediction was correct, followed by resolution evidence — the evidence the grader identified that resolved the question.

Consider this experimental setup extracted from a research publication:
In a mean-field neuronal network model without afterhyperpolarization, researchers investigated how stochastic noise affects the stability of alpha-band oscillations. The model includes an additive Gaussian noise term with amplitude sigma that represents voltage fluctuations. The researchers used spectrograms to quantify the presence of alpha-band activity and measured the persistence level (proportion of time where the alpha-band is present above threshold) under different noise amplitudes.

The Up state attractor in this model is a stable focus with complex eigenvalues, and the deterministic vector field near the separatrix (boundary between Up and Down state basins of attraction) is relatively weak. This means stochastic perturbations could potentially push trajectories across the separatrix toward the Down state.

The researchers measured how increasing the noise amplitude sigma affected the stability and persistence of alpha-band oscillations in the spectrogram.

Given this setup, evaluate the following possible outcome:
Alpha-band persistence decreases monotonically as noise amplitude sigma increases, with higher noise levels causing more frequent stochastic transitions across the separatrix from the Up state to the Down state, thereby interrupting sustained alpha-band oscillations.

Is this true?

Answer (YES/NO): NO